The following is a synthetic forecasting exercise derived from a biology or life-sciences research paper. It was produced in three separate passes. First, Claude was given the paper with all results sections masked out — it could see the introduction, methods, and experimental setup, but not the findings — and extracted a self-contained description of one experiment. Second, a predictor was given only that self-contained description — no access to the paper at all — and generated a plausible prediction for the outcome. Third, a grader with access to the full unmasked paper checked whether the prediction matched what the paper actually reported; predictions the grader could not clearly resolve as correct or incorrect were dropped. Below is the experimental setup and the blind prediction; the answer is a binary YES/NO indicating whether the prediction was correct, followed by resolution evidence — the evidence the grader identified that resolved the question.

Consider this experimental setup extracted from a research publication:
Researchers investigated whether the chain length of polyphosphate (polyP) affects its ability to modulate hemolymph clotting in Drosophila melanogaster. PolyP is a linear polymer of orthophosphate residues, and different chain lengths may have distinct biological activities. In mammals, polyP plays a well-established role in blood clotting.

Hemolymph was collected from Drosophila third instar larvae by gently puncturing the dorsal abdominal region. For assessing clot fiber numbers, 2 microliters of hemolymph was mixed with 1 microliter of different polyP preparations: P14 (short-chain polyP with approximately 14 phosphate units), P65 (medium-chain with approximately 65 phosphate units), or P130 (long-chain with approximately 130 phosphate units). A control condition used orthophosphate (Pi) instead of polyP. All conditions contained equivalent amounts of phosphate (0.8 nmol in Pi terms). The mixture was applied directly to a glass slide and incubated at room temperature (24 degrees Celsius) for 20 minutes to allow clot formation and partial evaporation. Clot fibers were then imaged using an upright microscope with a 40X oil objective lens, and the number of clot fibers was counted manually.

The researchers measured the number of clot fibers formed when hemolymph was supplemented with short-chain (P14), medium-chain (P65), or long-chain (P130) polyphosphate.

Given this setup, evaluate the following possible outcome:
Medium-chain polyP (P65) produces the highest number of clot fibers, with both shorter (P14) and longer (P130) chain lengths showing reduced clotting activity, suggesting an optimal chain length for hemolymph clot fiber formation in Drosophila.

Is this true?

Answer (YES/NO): NO